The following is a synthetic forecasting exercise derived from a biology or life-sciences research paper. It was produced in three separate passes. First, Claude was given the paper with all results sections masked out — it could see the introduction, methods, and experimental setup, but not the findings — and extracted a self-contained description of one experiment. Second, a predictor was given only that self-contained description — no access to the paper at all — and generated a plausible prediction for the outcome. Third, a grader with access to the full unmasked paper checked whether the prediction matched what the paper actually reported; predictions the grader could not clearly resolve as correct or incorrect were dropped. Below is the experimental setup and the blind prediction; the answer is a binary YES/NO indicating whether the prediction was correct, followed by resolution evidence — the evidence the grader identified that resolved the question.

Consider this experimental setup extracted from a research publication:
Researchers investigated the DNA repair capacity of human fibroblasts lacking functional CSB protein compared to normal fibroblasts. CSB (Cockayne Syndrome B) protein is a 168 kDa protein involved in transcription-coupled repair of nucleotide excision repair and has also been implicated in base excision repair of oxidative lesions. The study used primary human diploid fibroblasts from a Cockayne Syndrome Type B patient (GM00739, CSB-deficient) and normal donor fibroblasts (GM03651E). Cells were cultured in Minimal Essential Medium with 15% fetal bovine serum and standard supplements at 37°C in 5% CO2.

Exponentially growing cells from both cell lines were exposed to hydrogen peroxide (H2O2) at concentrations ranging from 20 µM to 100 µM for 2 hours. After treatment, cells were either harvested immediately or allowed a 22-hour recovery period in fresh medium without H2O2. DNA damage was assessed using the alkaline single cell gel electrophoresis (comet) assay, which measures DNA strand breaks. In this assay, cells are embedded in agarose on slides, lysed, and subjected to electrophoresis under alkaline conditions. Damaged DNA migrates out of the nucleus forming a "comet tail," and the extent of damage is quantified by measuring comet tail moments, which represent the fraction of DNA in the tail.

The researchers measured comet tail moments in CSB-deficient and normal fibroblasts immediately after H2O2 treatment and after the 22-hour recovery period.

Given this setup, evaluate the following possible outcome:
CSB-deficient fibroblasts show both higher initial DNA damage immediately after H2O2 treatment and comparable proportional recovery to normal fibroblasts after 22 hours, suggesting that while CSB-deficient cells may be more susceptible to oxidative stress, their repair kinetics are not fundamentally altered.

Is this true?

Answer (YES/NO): NO